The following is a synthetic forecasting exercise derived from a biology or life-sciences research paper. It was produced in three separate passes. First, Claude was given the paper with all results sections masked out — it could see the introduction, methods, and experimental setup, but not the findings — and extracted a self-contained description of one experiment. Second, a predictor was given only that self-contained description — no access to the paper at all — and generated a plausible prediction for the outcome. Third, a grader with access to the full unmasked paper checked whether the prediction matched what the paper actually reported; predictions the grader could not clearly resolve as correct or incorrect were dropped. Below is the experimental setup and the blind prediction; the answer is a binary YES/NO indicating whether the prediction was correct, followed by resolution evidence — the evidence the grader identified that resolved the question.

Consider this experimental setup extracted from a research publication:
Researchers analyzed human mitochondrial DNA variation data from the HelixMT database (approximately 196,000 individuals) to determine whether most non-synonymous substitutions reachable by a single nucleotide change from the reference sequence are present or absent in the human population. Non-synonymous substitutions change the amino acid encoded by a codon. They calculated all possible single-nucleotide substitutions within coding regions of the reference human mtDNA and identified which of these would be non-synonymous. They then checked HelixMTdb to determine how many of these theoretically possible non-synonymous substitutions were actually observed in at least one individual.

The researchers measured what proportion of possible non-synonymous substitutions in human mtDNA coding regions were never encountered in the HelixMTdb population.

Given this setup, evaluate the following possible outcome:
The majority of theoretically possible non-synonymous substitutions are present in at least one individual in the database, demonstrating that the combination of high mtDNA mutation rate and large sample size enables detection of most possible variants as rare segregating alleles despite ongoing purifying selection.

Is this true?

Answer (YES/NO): NO